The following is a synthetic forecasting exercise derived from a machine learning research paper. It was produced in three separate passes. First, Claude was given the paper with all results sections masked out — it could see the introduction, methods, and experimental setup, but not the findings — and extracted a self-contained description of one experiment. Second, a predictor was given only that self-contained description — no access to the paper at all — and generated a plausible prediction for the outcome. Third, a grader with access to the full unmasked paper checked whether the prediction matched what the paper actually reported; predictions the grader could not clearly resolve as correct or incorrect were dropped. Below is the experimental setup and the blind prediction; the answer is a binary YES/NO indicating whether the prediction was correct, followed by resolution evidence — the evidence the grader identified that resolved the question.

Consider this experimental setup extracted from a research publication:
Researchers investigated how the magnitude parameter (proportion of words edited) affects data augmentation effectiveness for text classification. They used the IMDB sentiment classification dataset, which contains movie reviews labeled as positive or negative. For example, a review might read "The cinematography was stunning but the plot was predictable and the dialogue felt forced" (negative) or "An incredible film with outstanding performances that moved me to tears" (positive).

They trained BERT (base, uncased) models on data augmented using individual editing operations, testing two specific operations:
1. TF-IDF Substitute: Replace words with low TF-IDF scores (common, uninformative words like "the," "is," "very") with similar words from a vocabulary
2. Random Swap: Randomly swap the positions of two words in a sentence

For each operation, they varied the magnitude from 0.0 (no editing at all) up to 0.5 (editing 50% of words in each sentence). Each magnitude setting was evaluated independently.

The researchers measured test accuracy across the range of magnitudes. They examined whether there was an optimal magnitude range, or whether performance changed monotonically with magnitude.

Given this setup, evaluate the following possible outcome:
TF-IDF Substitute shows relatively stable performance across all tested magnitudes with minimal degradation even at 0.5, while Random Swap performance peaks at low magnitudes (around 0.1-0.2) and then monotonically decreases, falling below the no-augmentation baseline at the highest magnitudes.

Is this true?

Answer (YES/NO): NO